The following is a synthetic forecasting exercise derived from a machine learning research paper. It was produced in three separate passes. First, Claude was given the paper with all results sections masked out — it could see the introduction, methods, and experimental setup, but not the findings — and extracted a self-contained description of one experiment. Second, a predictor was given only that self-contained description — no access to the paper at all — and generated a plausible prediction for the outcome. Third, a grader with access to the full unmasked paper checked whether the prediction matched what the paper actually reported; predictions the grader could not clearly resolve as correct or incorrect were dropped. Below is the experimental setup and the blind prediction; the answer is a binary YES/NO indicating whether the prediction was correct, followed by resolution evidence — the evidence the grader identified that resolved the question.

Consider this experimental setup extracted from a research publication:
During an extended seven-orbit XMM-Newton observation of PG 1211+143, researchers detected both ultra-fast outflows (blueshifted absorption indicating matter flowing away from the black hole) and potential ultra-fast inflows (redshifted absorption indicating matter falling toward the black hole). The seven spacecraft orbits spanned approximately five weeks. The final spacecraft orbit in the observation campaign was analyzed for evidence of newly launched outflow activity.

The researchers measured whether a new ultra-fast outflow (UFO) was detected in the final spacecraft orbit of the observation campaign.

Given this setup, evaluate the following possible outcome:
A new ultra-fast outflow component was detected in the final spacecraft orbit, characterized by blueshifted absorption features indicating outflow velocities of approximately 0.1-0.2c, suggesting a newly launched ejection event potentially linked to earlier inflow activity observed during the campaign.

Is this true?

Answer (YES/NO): NO